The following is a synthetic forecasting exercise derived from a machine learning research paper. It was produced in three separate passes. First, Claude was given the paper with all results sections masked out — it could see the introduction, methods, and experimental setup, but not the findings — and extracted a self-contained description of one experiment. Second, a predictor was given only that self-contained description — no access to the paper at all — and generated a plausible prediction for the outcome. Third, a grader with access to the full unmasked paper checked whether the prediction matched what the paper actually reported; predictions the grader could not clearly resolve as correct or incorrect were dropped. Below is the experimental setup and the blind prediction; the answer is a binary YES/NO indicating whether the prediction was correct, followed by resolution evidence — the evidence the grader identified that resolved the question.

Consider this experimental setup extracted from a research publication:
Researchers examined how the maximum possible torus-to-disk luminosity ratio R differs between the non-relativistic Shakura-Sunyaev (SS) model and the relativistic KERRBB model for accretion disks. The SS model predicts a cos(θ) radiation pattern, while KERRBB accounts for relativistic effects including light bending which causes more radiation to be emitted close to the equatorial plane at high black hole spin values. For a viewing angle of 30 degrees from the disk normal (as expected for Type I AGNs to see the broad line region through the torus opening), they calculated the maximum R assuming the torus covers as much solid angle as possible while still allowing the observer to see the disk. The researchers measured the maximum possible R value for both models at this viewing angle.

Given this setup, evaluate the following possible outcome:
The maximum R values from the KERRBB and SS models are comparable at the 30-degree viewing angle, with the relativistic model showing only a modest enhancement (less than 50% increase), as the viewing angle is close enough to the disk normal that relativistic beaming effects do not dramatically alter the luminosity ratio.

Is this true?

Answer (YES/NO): NO